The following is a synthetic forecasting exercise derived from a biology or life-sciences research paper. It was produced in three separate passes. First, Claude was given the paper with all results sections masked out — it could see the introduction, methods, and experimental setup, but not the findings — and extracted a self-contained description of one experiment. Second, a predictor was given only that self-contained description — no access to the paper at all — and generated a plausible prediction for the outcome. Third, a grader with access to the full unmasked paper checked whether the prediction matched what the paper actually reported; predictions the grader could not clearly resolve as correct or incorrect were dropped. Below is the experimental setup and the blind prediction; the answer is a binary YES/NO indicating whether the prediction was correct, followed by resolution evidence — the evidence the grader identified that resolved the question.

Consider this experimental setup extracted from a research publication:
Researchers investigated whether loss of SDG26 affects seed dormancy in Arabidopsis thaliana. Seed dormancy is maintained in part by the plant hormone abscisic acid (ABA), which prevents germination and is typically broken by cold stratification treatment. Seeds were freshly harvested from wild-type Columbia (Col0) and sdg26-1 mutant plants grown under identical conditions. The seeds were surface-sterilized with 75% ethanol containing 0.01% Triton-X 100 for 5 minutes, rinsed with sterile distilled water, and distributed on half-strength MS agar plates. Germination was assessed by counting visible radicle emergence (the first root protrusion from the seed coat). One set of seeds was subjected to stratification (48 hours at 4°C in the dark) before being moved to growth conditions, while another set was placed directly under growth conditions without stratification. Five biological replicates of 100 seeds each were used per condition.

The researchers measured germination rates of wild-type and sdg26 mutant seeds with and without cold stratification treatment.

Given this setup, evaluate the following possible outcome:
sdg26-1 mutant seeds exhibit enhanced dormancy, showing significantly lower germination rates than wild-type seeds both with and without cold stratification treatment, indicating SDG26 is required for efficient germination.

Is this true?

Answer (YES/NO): NO